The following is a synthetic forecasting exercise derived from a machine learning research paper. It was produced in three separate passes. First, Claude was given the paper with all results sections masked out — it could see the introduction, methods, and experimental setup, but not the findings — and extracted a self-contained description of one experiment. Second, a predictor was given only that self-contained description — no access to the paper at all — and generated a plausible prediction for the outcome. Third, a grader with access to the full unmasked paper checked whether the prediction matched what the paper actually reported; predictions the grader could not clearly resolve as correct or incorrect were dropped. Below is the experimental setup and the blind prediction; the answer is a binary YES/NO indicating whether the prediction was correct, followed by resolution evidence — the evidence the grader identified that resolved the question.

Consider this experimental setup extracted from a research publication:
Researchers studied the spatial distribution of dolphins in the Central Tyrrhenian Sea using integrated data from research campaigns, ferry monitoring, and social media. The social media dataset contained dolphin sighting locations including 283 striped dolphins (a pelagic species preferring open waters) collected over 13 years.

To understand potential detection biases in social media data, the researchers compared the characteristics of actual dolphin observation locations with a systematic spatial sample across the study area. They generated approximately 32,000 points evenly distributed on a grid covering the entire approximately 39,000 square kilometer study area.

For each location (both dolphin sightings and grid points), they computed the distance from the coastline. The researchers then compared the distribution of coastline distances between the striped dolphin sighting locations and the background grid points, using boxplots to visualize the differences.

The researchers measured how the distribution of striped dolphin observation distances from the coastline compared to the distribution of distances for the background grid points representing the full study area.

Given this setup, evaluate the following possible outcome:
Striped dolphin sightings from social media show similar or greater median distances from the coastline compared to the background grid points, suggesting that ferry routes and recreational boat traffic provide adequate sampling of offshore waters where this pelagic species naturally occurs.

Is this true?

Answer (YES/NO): NO